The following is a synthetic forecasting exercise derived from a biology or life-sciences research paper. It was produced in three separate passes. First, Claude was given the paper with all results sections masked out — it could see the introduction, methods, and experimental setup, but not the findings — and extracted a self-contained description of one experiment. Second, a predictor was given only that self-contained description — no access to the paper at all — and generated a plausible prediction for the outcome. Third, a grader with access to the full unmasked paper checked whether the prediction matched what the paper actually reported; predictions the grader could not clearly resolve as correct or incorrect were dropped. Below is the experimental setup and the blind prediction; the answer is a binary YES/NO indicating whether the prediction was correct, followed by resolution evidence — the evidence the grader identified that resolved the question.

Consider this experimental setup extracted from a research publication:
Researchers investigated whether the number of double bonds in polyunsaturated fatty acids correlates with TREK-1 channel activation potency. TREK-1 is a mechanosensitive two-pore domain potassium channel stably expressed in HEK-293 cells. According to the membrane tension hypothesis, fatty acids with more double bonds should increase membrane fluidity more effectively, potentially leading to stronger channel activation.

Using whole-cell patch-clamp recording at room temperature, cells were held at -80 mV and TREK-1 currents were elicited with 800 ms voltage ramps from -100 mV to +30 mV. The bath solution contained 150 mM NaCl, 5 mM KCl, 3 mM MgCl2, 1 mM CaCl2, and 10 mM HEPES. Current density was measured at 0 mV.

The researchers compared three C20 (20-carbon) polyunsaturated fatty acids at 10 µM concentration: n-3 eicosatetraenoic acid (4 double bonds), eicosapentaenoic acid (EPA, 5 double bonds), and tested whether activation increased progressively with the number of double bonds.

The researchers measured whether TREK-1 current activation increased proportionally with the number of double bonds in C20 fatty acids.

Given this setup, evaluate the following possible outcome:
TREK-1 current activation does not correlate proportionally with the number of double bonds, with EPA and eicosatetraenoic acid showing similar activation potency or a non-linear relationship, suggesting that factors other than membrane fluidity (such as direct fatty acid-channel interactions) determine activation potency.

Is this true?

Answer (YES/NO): YES